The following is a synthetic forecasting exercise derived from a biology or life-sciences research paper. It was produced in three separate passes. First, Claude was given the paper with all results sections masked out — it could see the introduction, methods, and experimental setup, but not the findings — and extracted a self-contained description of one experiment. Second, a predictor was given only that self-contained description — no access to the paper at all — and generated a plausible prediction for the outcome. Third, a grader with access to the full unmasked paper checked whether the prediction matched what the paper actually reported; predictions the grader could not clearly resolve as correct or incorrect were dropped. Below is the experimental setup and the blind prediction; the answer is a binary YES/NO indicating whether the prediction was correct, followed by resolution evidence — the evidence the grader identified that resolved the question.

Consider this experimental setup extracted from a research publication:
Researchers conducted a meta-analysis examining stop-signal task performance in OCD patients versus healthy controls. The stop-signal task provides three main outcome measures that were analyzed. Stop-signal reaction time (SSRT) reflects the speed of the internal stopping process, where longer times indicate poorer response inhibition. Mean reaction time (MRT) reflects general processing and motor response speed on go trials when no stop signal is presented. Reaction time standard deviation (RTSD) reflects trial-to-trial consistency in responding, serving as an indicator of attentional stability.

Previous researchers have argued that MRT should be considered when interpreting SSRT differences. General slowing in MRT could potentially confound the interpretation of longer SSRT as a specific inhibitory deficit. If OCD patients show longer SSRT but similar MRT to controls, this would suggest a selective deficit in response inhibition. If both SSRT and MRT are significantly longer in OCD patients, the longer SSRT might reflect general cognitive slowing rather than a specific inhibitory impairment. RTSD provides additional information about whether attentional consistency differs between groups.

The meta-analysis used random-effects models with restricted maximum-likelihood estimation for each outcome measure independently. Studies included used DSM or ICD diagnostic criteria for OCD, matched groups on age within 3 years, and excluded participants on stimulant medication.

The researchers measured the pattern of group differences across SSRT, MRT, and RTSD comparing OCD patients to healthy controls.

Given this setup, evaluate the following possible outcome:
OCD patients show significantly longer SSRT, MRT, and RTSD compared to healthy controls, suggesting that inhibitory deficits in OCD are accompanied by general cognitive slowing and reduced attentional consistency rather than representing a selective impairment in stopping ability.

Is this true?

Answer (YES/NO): NO